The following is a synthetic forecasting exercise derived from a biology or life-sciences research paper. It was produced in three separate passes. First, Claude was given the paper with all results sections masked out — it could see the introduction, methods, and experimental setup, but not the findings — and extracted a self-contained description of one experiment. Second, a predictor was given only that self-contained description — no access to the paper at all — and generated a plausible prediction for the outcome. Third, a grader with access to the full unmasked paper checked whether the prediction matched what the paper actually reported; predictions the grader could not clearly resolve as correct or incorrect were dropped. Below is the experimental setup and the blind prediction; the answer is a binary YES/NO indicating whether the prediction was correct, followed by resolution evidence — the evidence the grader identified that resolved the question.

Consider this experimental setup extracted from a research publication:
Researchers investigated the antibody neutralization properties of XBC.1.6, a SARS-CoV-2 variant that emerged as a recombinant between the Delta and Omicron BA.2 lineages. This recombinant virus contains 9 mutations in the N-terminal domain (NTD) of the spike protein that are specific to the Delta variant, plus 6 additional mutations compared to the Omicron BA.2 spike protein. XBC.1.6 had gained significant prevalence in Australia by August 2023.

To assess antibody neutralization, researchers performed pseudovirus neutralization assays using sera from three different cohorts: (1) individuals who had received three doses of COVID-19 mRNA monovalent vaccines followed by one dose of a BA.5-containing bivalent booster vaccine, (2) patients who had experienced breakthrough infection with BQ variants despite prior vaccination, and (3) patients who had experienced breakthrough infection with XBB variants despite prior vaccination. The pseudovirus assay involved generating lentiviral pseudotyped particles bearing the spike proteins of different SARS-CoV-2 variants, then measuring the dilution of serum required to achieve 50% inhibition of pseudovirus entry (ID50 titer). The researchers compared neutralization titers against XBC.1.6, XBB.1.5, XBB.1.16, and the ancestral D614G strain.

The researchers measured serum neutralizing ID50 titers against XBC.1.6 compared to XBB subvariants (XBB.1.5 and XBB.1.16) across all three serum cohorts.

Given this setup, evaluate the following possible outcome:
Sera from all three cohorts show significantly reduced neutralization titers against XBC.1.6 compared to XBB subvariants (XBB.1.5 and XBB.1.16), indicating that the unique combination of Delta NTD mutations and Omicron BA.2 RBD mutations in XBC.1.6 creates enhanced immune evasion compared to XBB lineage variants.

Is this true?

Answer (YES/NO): NO